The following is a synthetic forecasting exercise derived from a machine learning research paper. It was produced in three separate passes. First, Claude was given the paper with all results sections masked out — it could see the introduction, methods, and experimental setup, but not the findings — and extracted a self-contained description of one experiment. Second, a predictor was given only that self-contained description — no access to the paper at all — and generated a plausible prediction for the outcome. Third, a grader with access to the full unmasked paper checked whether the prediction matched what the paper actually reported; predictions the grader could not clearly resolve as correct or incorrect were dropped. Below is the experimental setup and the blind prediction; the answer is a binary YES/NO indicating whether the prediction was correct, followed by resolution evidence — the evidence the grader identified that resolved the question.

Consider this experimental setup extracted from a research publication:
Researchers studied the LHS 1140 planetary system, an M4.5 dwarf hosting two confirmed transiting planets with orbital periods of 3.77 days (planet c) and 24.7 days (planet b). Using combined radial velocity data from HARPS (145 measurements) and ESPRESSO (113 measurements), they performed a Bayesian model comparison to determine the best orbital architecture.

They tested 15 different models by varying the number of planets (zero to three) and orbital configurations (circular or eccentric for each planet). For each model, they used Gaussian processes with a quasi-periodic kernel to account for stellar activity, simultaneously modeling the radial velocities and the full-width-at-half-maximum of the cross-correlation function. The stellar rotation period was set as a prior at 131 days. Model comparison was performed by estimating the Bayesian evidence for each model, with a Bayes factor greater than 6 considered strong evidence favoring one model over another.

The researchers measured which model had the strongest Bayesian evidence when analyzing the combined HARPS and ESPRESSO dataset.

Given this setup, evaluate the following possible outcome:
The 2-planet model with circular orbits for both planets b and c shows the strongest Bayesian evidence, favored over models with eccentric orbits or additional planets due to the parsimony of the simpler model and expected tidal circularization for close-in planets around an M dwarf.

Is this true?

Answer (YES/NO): YES